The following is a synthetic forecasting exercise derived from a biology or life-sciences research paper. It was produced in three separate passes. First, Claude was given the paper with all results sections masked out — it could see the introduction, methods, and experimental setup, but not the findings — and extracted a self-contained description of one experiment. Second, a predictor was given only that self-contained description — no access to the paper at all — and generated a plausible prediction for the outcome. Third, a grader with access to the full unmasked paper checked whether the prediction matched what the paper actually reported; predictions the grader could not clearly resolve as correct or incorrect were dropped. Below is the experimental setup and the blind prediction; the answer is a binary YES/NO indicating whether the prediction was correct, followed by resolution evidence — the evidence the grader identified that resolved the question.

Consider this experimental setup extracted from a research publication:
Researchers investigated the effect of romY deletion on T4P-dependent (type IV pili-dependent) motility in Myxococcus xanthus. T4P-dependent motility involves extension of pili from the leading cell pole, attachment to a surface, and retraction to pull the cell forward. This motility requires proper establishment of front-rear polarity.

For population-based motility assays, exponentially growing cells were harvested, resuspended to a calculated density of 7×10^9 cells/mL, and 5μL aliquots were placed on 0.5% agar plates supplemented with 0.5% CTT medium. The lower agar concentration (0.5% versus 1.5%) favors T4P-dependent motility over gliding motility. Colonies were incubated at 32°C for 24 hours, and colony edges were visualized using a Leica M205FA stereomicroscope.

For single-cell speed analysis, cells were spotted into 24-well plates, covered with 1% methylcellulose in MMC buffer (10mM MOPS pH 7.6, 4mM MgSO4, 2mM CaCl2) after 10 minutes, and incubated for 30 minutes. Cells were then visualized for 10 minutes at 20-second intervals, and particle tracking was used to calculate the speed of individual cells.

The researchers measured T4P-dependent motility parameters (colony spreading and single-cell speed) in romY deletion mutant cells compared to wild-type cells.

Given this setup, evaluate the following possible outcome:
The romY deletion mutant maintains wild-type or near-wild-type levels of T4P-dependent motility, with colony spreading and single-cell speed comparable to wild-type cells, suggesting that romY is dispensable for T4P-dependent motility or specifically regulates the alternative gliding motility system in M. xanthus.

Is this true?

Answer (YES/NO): NO